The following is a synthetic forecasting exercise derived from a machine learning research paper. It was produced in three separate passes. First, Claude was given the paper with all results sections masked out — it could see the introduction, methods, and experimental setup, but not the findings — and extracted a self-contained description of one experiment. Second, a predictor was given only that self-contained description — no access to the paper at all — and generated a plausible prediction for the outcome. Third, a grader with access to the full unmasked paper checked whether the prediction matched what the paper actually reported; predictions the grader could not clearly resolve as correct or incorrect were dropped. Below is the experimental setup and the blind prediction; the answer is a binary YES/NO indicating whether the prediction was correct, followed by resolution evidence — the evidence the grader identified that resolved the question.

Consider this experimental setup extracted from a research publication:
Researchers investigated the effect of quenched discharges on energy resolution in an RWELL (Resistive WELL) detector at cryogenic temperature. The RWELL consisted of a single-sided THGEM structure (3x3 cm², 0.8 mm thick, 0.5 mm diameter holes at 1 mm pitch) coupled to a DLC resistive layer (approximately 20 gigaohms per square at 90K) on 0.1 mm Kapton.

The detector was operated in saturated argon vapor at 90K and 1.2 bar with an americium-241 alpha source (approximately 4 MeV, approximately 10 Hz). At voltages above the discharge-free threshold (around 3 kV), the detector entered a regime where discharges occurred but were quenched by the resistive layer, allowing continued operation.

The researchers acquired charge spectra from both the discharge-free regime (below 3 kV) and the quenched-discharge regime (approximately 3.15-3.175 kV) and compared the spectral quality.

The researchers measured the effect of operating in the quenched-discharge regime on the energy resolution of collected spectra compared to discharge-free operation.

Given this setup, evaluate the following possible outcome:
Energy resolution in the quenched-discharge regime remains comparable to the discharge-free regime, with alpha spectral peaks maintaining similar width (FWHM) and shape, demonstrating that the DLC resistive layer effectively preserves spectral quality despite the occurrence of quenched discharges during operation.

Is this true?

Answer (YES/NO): NO